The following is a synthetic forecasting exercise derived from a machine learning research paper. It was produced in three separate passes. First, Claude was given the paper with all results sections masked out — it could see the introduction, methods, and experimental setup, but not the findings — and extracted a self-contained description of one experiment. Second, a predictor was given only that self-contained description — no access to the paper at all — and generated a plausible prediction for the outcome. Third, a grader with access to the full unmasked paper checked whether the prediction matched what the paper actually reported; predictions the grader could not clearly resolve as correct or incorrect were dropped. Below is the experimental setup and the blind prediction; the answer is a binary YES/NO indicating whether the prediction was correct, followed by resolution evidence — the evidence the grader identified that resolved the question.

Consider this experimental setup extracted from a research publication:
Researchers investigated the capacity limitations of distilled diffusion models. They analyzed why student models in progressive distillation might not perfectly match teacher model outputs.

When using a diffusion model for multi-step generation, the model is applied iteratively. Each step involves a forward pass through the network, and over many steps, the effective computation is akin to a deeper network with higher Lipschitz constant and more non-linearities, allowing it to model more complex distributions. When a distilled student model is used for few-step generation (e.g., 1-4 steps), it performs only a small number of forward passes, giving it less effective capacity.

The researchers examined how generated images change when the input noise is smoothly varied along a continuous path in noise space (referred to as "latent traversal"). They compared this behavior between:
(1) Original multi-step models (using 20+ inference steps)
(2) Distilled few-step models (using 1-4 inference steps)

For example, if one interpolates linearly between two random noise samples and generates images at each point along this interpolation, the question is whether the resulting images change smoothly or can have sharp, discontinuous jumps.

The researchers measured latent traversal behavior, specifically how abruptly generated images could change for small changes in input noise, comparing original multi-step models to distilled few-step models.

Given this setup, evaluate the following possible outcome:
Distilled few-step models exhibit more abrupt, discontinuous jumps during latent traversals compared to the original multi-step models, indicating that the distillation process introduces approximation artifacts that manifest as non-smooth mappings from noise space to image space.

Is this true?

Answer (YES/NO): NO